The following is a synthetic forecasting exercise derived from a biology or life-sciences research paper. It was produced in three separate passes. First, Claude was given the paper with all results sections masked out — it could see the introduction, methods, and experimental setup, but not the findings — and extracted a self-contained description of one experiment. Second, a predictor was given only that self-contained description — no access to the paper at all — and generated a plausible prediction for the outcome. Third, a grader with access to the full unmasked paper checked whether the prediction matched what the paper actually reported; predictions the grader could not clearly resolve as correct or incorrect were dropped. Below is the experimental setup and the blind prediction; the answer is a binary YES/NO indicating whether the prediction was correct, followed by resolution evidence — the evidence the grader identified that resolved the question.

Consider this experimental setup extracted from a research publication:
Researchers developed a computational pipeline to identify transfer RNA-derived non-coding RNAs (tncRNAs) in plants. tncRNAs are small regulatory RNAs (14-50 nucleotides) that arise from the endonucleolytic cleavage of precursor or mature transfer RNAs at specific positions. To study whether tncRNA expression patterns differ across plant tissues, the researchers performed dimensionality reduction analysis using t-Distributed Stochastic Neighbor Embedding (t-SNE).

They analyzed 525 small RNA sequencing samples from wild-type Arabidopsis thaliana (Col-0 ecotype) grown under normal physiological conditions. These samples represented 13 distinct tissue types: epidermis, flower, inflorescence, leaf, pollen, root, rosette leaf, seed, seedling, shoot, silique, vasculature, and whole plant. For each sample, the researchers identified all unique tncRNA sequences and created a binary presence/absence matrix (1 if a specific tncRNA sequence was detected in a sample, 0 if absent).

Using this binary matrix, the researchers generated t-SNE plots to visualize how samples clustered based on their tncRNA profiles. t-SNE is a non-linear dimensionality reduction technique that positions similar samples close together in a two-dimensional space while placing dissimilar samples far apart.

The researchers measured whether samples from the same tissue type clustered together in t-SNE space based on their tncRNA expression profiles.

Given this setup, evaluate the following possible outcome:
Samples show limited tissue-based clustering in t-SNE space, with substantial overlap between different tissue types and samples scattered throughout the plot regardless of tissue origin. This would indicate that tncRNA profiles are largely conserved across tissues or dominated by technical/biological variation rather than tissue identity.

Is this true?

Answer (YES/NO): NO